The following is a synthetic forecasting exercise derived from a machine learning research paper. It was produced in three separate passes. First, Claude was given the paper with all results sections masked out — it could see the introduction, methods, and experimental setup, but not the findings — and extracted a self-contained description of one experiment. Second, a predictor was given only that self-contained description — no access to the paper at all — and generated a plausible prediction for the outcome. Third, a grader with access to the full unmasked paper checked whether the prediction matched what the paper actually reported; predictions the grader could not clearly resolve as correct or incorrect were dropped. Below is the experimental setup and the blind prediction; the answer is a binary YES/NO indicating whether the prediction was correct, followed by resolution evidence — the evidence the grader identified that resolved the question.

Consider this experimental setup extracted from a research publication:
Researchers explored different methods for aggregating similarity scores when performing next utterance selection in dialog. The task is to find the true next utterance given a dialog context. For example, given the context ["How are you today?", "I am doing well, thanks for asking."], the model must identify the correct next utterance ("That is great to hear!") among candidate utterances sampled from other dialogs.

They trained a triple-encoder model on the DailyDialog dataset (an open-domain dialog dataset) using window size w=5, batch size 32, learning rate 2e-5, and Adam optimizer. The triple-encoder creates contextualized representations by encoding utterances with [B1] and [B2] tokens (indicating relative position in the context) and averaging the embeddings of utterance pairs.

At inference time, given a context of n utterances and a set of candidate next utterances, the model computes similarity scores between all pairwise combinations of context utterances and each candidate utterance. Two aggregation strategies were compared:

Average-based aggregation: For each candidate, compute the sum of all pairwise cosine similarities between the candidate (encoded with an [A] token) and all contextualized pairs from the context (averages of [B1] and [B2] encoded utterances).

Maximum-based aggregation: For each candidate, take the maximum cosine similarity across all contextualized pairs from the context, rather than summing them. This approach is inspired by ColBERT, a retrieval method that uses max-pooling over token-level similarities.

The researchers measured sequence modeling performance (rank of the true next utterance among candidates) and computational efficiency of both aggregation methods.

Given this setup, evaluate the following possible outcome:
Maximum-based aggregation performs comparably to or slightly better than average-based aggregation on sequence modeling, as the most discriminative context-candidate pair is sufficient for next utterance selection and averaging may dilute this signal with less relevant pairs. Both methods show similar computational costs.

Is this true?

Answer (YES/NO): NO